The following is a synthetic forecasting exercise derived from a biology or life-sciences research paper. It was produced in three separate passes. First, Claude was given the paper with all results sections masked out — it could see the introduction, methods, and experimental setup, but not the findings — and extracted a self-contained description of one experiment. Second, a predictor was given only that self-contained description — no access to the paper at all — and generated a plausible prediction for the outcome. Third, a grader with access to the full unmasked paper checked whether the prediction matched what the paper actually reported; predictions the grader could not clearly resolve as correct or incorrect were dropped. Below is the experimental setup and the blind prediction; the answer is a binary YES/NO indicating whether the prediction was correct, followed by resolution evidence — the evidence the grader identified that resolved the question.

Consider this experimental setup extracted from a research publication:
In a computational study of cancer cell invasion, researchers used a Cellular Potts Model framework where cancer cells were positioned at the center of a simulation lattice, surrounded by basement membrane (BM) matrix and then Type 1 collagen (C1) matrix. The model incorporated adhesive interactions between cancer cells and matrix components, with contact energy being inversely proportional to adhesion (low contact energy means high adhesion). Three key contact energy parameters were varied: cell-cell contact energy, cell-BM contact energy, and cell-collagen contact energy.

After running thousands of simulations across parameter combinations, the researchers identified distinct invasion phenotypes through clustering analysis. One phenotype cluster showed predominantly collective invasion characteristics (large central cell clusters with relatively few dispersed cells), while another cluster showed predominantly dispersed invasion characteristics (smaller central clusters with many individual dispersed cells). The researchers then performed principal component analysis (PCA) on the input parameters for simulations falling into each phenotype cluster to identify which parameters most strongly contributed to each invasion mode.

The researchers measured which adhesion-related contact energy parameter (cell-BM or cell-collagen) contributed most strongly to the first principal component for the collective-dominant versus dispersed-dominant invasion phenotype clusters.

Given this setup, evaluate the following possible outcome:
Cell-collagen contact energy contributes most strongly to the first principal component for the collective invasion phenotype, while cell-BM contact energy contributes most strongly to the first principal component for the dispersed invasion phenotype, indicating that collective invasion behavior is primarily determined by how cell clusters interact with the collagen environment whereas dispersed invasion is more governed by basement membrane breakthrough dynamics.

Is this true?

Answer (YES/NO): NO